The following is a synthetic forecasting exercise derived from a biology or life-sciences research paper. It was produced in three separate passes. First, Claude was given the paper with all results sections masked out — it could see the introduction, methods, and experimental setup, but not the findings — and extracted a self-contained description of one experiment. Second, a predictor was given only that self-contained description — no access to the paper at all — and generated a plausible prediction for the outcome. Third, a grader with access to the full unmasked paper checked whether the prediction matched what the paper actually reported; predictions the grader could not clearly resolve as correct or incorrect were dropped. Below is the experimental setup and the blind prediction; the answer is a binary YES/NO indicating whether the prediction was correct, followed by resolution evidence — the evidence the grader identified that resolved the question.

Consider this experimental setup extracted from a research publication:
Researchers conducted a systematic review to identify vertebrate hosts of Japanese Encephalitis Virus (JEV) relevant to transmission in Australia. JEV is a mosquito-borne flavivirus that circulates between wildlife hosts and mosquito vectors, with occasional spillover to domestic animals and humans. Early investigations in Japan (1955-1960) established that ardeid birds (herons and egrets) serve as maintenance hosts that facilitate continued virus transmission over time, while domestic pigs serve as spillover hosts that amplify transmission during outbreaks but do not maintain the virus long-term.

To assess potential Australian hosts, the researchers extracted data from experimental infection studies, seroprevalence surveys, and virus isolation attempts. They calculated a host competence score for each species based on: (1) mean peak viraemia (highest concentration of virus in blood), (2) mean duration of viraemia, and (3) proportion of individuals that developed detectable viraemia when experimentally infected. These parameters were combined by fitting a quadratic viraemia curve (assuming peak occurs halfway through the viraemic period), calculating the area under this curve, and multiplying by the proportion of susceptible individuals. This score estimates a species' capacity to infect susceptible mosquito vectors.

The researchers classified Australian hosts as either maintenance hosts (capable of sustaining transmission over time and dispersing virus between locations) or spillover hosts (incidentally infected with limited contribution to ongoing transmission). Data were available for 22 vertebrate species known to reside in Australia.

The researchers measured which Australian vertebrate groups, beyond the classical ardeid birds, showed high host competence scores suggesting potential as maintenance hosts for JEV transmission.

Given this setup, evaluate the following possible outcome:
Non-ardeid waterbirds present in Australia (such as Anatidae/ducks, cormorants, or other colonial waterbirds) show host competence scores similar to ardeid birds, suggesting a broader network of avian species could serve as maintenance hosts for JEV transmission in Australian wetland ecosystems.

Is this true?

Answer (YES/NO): NO